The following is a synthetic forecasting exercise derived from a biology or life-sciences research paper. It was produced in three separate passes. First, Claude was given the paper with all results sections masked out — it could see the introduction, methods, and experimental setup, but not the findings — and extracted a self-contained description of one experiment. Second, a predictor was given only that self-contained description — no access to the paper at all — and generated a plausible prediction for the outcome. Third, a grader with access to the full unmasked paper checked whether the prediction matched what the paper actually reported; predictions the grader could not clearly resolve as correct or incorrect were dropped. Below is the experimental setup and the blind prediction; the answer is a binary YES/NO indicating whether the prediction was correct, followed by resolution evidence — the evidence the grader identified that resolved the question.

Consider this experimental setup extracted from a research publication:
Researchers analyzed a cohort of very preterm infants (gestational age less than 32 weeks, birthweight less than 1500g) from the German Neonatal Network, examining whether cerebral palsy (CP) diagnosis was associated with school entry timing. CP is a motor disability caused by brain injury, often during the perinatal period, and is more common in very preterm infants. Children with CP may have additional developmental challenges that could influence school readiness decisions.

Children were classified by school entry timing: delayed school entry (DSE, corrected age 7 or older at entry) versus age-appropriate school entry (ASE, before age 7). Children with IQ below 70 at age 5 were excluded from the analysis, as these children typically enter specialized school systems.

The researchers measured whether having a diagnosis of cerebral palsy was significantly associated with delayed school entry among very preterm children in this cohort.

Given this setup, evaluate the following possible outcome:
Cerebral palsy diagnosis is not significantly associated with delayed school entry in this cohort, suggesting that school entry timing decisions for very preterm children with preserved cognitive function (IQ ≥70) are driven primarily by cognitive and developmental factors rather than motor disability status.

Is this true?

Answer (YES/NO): YES